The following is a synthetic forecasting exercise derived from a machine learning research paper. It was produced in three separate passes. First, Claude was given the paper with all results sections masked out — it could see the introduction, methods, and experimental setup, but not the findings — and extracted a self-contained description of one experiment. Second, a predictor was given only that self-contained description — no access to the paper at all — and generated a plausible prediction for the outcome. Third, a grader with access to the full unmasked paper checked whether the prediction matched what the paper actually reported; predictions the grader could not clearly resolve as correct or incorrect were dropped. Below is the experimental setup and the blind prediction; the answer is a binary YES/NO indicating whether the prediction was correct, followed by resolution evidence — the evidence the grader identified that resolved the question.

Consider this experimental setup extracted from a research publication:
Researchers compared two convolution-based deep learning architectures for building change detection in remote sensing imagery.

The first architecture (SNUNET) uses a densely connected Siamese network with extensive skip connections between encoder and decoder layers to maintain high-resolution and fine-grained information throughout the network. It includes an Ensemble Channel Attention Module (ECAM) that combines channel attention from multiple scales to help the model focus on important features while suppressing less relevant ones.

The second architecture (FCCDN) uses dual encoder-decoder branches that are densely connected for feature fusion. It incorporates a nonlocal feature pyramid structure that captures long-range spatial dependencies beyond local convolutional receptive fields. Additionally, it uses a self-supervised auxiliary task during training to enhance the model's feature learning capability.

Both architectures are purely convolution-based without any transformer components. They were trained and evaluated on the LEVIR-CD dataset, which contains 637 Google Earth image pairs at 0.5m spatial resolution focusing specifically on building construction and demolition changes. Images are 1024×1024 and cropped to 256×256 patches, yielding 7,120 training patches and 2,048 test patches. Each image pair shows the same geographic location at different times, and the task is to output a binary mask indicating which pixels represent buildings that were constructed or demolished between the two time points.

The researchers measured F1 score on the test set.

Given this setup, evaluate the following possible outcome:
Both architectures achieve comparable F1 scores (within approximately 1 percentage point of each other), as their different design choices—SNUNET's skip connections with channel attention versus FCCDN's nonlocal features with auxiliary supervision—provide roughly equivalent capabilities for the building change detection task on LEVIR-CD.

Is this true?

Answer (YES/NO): NO